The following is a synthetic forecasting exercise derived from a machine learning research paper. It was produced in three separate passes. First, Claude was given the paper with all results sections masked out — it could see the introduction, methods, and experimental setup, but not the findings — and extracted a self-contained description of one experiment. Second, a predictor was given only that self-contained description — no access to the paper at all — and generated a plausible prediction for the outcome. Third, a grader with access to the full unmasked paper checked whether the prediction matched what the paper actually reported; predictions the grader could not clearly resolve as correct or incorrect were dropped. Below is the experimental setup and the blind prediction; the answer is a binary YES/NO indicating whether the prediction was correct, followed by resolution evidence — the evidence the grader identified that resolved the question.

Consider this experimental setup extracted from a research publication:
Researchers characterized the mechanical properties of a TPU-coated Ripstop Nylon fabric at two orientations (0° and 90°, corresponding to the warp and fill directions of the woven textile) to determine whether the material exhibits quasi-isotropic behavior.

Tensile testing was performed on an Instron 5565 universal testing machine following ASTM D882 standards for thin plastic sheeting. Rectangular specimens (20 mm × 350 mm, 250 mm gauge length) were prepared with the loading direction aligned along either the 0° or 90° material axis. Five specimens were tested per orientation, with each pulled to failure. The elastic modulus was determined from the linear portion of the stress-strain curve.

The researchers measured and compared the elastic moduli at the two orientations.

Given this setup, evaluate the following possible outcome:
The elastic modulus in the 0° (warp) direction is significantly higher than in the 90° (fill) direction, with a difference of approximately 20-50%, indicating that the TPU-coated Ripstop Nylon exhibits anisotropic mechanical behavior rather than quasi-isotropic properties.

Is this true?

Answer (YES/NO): NO